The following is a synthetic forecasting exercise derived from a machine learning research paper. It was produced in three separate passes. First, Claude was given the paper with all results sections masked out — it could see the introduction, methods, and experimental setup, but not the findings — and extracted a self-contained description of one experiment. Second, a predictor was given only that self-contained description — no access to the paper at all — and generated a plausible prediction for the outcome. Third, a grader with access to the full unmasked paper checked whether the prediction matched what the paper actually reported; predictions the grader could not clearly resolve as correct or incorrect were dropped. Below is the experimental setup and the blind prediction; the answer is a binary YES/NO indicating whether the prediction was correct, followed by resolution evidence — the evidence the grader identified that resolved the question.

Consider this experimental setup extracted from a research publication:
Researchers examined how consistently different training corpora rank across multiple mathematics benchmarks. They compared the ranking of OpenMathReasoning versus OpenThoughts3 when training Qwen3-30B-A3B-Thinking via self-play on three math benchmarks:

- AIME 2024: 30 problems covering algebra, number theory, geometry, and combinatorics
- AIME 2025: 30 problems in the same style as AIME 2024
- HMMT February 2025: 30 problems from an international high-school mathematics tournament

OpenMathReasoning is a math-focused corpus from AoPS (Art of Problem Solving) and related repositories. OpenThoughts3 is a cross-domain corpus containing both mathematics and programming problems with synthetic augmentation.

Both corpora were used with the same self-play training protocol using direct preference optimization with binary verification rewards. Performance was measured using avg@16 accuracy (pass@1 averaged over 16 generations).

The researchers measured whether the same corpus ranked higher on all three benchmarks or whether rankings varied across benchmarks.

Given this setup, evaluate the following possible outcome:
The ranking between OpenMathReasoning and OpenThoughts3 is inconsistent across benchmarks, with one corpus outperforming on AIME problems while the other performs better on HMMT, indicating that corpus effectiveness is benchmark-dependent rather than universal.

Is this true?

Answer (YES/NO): NO